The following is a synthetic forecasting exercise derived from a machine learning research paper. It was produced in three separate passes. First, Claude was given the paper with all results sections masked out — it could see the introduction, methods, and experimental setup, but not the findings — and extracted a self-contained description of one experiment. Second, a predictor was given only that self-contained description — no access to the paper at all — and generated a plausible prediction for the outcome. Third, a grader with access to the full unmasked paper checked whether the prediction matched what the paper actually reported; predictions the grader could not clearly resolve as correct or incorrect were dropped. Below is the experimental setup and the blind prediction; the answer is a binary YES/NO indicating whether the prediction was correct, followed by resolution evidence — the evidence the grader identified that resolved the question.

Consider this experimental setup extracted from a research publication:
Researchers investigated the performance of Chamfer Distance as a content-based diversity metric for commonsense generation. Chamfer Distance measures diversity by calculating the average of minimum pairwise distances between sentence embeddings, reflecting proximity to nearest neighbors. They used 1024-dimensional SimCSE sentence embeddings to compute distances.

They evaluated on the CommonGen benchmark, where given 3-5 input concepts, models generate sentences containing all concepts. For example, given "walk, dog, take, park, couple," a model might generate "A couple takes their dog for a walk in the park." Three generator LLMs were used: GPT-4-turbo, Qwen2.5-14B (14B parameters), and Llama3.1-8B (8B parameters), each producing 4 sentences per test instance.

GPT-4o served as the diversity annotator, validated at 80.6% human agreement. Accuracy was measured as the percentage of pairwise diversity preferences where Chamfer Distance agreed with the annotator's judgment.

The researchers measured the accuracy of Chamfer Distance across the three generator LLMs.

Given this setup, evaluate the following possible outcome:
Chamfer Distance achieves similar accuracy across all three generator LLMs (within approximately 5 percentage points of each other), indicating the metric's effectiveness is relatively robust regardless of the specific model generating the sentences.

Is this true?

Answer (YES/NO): NO